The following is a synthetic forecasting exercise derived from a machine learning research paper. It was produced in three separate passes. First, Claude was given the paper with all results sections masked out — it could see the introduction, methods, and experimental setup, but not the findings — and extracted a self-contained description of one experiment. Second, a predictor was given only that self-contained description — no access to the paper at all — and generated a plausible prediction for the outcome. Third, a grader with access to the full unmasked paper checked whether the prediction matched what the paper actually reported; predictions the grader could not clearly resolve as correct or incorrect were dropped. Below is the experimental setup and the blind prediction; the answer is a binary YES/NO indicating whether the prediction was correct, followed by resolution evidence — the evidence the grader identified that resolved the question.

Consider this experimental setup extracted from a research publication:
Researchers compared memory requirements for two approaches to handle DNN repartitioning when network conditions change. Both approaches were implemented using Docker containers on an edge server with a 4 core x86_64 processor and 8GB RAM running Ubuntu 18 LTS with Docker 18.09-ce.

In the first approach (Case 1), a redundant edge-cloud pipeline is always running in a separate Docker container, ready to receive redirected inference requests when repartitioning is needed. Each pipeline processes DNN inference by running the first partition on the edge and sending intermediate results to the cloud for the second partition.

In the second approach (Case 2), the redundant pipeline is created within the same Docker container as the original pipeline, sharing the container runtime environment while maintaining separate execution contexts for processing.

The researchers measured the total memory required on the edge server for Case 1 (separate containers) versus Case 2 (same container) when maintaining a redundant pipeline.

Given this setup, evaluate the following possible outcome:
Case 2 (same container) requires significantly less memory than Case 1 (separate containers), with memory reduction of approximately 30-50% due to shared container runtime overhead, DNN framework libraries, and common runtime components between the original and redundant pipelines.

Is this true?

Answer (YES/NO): YES